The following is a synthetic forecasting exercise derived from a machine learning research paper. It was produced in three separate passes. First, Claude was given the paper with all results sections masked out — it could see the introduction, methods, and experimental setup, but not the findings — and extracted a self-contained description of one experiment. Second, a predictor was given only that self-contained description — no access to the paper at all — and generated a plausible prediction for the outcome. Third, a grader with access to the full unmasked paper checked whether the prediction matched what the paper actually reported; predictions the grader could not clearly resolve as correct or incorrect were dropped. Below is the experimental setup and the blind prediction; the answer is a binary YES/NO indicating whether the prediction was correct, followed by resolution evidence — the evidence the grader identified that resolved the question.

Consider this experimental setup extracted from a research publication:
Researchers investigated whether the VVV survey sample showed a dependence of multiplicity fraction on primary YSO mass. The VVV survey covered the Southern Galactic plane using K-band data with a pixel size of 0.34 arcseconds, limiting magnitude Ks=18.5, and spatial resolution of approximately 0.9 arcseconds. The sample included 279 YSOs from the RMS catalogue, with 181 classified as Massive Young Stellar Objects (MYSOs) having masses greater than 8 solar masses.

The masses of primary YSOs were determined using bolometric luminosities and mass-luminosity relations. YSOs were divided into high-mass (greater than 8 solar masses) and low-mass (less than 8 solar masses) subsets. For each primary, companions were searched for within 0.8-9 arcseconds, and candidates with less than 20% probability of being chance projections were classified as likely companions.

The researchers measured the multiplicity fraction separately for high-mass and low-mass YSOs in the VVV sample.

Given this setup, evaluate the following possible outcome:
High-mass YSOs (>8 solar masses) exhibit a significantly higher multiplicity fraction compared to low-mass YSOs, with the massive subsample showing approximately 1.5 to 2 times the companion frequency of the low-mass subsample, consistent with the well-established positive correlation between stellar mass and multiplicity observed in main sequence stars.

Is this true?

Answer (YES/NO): NO